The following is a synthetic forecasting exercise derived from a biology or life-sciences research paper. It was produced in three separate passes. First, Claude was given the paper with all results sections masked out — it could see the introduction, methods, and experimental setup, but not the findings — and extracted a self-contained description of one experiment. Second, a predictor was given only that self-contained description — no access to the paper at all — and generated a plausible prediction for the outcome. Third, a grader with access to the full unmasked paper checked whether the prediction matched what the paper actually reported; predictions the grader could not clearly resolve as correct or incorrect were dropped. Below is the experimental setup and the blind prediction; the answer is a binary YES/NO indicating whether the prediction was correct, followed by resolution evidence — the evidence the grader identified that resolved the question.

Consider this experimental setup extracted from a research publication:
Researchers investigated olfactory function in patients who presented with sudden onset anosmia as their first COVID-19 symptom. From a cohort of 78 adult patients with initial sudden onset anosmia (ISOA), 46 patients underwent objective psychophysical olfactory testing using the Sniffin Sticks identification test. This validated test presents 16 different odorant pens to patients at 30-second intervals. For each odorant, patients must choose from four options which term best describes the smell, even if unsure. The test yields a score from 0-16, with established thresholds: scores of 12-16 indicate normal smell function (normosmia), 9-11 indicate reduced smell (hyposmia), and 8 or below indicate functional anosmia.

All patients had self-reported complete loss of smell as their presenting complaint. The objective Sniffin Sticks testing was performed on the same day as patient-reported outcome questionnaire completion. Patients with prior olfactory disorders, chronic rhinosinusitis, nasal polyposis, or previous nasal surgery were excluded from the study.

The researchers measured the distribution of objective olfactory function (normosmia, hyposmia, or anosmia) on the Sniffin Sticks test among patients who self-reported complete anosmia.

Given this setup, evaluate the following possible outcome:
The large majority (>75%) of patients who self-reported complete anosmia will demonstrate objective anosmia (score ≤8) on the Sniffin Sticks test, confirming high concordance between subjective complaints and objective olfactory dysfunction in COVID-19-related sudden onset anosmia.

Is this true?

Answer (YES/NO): NO